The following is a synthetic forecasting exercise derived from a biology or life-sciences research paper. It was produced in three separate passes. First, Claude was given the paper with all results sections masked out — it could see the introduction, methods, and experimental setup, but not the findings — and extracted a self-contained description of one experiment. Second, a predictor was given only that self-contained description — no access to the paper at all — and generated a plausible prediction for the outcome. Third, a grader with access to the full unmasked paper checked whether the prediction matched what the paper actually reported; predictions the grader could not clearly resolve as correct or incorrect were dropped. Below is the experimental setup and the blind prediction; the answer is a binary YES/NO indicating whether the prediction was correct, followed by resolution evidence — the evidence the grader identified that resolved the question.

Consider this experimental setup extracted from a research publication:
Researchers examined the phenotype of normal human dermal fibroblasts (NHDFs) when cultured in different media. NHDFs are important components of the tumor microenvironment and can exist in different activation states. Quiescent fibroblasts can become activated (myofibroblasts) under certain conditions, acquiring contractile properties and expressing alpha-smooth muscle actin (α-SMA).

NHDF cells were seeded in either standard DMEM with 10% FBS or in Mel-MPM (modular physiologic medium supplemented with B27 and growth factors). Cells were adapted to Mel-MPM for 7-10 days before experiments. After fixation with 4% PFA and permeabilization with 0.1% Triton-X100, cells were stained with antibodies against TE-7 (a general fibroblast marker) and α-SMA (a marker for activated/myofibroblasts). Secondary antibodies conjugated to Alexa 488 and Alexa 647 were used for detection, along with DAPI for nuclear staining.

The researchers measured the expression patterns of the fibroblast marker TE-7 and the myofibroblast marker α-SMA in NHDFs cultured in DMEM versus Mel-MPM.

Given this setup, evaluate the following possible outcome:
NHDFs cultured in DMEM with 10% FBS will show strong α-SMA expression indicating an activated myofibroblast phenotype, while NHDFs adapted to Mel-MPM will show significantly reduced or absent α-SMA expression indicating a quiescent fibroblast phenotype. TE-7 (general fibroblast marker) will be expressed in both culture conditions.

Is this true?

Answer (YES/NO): NO